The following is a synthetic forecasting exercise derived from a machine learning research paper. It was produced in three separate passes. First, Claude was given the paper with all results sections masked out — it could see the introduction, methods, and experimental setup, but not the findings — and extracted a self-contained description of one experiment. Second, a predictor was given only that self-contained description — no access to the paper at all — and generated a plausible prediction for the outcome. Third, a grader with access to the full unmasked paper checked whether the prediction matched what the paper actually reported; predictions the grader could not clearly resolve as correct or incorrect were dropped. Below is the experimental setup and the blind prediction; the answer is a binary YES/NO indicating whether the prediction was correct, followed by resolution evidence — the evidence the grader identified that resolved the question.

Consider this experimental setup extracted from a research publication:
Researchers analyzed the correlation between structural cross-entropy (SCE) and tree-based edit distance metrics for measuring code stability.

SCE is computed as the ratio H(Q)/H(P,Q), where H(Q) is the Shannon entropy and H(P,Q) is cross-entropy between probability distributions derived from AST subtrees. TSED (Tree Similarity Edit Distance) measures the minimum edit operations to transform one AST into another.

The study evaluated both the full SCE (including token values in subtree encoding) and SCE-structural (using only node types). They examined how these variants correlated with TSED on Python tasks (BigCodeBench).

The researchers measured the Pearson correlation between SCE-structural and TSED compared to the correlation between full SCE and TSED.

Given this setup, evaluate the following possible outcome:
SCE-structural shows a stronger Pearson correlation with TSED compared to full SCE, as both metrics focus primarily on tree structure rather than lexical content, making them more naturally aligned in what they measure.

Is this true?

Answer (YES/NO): NO